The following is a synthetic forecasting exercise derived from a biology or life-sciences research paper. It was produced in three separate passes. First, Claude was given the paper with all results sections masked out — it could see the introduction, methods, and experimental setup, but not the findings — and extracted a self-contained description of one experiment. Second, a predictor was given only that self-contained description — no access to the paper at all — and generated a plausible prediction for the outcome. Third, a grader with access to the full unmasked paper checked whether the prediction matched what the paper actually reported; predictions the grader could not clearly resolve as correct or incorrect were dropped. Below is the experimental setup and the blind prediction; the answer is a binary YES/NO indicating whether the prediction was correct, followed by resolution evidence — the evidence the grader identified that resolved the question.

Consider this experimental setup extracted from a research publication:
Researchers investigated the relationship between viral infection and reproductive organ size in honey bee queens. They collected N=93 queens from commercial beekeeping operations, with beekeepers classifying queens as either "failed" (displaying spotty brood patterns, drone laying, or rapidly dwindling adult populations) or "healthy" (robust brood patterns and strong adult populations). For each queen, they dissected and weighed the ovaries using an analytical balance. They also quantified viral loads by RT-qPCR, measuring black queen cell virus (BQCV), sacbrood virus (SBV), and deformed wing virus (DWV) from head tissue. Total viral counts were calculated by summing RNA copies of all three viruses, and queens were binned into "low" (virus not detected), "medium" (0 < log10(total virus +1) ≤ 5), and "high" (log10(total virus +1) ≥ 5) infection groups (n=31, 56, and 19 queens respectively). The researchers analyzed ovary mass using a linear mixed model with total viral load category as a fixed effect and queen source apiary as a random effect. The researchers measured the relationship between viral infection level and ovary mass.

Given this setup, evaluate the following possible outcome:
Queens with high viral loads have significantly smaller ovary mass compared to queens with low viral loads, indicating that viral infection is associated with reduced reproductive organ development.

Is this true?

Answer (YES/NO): YES